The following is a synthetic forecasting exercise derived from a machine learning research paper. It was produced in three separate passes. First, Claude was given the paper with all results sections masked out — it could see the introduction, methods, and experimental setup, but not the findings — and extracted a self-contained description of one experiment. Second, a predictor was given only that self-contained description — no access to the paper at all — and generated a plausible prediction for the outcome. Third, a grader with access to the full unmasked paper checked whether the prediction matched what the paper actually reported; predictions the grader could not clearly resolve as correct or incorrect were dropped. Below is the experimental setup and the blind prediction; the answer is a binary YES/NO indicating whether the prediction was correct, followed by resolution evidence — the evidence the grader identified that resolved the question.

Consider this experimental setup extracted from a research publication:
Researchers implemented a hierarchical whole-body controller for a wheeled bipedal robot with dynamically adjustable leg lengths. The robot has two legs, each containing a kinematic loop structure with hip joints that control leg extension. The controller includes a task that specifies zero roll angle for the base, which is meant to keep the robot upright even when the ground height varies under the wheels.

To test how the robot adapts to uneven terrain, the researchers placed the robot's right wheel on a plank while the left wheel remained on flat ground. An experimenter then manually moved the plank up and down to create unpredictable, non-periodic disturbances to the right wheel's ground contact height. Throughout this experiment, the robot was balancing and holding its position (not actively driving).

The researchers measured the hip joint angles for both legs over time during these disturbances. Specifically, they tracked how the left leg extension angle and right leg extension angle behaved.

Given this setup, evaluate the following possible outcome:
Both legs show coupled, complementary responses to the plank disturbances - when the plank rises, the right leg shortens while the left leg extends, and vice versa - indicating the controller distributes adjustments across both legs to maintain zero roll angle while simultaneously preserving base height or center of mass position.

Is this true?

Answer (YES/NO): NO